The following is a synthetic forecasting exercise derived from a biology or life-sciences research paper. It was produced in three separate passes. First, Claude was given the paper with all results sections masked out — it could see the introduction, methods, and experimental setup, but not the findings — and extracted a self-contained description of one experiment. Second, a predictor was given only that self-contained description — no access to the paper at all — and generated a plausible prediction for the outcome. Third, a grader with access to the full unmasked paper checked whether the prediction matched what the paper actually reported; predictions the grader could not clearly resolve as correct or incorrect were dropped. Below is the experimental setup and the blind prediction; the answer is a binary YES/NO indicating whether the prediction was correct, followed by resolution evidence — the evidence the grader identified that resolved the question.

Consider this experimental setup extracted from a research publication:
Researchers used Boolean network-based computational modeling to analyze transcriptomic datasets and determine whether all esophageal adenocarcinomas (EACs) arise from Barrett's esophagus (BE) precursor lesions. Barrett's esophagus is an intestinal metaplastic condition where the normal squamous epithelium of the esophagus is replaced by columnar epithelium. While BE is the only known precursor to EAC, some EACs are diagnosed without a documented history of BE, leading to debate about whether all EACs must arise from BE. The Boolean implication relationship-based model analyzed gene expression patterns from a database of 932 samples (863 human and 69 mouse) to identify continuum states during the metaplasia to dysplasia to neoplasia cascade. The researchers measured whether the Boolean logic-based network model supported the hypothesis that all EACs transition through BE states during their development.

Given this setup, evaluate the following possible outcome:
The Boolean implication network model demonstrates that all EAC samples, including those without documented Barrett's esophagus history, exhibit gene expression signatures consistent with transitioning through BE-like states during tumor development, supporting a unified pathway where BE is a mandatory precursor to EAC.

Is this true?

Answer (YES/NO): YES